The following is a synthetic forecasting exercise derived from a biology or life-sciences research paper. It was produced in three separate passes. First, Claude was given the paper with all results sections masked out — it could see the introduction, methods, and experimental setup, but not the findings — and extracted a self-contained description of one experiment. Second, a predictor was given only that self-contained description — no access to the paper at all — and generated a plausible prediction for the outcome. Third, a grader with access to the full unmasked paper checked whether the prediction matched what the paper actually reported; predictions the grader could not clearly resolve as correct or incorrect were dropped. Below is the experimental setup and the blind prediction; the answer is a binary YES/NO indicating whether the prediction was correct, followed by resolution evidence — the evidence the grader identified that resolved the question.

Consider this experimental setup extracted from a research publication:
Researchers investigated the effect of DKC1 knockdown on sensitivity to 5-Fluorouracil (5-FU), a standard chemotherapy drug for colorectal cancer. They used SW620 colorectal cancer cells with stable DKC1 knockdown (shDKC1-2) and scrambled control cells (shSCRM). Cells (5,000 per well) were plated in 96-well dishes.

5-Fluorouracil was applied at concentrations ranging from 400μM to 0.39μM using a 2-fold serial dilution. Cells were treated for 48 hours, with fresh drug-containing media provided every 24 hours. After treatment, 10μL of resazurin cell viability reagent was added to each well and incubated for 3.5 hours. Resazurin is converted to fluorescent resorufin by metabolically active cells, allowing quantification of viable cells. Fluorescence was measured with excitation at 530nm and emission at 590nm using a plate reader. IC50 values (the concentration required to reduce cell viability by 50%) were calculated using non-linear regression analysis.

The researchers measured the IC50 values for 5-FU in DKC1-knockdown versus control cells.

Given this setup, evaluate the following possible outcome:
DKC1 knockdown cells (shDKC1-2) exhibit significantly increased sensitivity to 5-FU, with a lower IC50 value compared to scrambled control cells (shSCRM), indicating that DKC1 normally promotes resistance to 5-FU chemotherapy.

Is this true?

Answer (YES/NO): YES